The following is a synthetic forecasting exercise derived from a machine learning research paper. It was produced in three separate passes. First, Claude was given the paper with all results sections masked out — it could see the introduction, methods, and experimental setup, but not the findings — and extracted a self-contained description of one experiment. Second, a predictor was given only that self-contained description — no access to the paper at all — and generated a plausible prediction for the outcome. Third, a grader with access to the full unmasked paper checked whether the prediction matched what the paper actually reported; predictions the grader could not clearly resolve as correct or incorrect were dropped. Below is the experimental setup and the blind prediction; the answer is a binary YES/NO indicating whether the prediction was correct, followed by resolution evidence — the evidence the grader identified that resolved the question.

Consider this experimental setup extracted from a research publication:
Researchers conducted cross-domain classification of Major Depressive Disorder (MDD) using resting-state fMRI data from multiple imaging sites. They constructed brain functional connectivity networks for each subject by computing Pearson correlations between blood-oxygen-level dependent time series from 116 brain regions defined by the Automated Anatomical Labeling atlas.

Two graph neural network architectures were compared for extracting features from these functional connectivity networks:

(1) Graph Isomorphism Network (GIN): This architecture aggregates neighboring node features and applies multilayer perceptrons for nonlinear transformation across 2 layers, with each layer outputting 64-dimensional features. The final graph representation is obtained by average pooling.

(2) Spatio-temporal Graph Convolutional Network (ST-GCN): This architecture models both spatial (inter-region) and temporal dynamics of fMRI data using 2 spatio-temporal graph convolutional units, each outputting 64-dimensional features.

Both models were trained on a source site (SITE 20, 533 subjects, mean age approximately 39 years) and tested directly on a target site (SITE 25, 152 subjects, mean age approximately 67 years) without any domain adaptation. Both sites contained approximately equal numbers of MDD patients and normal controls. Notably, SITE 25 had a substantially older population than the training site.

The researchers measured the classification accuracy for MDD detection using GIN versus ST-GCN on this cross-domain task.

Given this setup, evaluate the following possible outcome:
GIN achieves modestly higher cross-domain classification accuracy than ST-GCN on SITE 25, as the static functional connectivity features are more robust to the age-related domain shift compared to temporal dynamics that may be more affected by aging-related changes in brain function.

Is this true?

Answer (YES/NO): NO